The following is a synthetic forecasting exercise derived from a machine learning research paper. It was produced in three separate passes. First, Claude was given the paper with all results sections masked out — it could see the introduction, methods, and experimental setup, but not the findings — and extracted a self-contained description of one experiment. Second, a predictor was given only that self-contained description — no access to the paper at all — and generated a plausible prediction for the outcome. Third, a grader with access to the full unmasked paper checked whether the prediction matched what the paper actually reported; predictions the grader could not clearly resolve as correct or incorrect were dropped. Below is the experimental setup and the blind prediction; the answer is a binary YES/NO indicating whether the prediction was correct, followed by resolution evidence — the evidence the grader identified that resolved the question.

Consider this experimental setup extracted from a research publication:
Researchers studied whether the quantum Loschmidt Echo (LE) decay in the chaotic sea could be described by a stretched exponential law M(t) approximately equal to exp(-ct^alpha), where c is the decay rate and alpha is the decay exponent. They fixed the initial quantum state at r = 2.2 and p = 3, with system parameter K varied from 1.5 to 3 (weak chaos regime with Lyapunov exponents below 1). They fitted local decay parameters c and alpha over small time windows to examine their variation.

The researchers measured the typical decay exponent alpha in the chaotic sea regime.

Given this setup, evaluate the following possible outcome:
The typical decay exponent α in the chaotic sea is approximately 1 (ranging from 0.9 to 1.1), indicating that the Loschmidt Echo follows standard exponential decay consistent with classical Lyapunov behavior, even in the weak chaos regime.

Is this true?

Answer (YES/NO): NO